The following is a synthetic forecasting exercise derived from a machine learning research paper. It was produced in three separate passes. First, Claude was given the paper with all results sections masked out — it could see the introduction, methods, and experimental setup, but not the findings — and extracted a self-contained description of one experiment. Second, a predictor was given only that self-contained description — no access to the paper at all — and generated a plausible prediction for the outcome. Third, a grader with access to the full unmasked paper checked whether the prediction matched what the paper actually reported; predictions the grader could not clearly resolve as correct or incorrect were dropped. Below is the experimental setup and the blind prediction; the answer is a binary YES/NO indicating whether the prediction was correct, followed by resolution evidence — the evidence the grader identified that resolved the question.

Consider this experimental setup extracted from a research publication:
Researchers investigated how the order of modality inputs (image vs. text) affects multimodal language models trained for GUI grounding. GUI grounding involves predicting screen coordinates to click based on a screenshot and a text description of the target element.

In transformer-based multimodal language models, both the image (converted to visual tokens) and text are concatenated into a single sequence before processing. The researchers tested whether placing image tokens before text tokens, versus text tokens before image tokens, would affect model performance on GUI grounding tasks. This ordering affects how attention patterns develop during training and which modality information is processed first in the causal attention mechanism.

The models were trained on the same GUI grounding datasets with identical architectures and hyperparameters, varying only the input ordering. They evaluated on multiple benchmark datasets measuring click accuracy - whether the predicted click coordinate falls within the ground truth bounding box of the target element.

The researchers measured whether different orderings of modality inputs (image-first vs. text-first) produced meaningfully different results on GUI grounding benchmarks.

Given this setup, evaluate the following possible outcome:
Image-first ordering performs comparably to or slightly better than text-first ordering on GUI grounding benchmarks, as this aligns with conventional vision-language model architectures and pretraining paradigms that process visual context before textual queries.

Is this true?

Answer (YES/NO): NO